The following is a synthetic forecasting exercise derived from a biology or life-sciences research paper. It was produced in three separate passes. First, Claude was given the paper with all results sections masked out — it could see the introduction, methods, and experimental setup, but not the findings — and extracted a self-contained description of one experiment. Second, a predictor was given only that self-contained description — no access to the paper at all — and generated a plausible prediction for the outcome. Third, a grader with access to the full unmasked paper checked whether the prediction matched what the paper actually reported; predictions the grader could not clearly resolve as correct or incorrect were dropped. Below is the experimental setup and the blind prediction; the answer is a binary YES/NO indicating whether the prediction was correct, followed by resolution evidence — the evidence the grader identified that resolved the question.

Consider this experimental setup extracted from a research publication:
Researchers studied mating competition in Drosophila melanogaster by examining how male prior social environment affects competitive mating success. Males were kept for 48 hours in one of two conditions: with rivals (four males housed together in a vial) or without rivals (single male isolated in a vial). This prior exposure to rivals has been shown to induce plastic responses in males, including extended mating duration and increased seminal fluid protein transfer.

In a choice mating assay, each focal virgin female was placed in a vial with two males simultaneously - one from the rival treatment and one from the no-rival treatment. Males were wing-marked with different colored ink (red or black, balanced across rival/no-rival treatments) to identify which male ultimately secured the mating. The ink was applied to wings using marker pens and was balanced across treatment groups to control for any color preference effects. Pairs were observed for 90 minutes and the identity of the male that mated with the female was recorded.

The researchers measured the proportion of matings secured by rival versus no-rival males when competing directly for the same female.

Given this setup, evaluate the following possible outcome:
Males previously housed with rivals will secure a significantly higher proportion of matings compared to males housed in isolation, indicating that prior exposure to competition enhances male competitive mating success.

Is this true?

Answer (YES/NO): NO